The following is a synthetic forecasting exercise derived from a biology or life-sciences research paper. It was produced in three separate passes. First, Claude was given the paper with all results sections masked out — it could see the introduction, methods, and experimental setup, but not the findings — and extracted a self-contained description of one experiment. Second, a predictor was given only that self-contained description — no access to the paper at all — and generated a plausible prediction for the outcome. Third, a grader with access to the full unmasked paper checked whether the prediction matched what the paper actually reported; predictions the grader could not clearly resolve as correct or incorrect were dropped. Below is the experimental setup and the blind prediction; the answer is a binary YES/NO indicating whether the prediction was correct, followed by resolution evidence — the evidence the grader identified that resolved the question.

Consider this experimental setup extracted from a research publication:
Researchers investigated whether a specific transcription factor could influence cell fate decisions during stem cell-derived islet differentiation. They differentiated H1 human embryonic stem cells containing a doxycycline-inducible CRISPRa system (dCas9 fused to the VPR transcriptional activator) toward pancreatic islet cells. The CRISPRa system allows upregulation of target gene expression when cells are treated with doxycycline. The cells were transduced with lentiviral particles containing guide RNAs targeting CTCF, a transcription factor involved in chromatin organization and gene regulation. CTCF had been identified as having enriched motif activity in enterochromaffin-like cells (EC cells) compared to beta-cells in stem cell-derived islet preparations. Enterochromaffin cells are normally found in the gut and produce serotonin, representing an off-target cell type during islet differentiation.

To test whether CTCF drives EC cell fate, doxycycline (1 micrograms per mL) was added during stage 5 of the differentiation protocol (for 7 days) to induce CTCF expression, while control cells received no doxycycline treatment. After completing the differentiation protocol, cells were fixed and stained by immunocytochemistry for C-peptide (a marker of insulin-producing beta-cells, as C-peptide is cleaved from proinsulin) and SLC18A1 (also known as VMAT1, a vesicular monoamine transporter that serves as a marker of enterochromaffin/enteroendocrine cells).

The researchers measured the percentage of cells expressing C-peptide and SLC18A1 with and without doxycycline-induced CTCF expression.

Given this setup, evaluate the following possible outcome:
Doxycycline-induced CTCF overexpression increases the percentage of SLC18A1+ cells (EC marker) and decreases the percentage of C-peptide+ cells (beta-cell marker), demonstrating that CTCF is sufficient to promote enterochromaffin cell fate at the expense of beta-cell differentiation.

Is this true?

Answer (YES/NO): NO